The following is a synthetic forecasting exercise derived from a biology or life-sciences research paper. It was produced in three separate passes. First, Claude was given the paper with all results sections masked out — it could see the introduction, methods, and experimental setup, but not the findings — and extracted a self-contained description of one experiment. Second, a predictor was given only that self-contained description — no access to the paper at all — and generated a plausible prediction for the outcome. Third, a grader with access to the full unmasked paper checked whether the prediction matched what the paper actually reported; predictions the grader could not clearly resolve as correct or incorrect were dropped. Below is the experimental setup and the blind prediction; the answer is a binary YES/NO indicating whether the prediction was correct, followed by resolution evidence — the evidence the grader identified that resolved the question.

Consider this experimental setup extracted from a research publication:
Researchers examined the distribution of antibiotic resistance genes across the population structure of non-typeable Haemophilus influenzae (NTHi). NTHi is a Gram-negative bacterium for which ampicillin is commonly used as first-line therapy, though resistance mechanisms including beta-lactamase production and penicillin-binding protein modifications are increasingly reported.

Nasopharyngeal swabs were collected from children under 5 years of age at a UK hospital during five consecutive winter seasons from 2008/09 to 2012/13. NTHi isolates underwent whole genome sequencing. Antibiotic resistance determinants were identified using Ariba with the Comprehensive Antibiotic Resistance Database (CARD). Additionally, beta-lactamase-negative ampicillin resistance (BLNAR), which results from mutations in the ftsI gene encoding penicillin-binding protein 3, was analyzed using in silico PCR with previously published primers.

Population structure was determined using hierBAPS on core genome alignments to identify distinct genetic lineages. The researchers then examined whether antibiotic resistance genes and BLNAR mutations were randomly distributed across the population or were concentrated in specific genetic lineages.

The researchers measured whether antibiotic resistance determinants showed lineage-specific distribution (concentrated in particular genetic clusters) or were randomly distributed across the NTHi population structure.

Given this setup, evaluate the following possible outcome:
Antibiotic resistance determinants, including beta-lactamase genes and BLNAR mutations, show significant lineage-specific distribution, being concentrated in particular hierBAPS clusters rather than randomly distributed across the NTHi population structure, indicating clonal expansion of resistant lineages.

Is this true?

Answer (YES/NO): NO